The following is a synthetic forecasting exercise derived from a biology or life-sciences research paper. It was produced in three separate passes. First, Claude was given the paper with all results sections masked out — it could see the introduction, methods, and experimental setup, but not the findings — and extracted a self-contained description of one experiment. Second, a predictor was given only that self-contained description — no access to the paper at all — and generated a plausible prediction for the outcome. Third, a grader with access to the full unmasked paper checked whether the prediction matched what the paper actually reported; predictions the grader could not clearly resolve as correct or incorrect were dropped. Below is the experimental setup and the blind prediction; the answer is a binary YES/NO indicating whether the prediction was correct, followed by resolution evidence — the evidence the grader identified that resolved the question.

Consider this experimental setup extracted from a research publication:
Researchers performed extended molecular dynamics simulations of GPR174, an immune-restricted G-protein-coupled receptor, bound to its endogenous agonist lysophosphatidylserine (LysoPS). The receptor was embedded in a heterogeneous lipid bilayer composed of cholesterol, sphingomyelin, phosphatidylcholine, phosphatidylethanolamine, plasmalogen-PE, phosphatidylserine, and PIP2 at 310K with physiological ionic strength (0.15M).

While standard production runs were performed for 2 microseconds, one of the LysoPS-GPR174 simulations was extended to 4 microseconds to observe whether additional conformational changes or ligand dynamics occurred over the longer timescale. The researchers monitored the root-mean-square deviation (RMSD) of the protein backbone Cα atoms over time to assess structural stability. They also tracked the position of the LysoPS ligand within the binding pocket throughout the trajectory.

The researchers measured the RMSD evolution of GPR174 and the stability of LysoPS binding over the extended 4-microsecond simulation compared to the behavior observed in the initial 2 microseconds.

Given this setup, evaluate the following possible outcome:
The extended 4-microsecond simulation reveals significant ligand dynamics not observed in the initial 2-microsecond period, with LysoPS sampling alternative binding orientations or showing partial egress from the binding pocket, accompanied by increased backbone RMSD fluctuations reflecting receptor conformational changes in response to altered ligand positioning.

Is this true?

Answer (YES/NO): NO